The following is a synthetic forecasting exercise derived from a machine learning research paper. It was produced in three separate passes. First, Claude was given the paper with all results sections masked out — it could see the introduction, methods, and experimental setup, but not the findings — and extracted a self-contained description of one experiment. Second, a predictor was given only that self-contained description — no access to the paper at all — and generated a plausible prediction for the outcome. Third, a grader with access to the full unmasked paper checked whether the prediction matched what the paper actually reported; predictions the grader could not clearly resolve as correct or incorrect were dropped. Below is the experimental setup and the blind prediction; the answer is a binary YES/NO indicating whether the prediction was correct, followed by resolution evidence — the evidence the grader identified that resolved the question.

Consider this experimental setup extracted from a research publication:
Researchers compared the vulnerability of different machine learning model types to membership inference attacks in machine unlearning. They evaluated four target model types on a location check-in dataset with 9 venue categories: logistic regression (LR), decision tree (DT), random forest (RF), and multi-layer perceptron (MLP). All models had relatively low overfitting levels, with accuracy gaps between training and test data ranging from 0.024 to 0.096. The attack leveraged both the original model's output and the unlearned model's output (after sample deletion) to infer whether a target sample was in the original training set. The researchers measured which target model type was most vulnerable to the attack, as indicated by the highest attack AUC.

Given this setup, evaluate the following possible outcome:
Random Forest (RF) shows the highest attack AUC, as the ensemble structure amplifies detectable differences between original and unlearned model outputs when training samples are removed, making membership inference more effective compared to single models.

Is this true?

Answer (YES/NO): NO